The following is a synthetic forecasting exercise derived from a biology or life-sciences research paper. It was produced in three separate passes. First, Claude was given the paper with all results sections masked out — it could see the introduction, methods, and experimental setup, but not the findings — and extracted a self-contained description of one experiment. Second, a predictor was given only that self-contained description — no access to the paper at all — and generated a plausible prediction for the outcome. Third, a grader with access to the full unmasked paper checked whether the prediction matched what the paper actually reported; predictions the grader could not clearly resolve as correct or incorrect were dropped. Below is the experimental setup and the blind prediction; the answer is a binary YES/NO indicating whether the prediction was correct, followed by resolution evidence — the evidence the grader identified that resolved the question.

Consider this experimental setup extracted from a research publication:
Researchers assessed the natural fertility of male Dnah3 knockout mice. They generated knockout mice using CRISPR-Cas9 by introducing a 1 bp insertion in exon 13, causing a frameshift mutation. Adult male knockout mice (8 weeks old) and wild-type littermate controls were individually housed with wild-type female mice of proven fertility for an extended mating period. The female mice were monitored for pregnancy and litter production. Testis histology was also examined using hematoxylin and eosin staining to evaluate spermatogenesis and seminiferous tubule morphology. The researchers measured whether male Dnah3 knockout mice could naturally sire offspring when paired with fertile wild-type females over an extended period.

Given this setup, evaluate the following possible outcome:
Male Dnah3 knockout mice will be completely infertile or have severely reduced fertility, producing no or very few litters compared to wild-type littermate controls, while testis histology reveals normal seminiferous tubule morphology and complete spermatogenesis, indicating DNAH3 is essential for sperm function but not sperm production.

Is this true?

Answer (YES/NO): YES